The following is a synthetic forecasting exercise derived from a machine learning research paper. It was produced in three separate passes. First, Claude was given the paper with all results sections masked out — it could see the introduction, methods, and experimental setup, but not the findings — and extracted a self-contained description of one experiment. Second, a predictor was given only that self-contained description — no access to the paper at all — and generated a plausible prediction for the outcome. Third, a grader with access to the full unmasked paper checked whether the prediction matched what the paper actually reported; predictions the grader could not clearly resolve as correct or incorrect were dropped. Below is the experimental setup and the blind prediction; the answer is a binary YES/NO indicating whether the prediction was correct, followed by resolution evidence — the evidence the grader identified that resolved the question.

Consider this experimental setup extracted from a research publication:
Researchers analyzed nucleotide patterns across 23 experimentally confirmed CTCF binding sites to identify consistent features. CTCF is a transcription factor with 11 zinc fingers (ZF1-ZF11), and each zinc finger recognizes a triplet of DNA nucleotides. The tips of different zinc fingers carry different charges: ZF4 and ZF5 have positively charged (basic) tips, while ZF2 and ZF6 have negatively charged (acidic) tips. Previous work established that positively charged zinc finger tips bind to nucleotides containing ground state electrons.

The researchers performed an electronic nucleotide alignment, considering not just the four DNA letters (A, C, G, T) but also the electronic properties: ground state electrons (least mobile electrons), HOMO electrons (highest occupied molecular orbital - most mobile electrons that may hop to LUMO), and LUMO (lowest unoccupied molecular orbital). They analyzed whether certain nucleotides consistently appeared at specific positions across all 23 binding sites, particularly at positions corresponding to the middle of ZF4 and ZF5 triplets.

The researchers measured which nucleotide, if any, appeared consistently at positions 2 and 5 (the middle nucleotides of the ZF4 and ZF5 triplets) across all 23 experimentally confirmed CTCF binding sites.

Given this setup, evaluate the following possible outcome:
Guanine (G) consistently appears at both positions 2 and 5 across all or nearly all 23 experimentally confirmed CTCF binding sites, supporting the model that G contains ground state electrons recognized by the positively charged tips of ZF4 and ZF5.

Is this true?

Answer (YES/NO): YES